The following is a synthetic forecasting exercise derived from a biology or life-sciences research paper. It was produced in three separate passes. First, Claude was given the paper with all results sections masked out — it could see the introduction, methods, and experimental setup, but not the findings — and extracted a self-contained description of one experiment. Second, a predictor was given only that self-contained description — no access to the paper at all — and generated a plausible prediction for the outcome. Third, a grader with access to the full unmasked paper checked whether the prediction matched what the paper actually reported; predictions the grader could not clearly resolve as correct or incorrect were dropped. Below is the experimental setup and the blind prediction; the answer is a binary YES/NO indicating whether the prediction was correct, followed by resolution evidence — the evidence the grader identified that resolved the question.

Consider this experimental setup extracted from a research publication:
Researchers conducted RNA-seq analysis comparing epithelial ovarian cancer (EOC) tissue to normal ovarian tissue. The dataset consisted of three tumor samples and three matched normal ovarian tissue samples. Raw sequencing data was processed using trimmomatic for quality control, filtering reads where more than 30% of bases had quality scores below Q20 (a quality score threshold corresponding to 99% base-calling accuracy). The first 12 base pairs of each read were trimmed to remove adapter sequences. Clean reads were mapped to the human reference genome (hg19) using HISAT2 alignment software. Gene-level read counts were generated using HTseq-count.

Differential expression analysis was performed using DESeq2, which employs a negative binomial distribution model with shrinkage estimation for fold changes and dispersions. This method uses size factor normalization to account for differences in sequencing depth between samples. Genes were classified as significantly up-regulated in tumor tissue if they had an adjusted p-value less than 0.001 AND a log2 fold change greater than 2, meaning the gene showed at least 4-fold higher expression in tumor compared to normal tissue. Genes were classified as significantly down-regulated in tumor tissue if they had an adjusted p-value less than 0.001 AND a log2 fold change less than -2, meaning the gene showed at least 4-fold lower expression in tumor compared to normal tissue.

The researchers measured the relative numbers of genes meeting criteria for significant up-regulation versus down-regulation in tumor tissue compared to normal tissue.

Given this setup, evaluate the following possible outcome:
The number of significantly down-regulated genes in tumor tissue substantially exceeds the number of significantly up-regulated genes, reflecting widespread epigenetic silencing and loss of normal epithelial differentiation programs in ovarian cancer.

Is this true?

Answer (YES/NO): NO